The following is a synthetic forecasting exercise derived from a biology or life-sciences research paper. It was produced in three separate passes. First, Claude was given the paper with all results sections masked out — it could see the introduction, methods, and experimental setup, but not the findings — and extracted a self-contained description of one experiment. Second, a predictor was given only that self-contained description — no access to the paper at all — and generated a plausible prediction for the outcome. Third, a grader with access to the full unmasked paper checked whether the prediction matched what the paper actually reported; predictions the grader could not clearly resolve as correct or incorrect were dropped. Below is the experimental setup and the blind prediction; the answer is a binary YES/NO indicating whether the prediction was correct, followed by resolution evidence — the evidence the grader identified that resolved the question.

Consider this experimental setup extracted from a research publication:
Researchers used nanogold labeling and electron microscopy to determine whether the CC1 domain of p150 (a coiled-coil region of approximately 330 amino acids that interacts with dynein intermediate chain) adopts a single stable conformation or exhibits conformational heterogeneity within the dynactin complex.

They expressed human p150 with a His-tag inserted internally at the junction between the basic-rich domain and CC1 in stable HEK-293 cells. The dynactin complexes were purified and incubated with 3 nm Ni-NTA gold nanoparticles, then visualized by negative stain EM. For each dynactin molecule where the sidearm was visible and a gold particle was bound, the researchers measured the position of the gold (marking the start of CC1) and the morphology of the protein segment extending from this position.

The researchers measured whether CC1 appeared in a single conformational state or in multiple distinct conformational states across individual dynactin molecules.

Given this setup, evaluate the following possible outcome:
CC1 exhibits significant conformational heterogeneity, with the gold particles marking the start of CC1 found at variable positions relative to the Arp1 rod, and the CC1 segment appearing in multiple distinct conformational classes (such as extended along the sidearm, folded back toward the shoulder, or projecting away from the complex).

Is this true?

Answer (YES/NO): YES